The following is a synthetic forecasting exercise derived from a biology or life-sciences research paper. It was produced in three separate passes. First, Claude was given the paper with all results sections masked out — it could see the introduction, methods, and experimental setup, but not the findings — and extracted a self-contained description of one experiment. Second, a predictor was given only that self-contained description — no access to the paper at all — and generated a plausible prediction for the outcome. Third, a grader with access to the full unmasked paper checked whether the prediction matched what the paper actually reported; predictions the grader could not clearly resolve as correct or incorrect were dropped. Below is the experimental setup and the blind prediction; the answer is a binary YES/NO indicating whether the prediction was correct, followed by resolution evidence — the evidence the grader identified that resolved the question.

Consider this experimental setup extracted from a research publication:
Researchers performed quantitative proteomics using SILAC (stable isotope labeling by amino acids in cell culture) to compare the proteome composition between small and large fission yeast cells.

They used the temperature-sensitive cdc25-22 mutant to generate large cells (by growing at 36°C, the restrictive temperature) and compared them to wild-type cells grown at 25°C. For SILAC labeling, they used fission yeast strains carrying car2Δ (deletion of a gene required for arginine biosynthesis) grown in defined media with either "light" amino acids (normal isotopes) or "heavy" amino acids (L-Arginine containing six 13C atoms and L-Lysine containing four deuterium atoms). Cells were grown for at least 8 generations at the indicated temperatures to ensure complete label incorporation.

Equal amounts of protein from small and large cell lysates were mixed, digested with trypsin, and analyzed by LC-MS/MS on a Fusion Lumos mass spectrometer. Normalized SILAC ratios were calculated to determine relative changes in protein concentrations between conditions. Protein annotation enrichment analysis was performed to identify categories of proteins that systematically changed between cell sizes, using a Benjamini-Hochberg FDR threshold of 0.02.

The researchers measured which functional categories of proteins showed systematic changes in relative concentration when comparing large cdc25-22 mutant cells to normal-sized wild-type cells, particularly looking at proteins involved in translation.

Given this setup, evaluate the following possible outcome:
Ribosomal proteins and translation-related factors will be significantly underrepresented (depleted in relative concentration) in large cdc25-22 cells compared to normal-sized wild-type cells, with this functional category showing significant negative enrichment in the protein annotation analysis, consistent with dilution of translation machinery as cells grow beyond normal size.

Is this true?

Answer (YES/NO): YES